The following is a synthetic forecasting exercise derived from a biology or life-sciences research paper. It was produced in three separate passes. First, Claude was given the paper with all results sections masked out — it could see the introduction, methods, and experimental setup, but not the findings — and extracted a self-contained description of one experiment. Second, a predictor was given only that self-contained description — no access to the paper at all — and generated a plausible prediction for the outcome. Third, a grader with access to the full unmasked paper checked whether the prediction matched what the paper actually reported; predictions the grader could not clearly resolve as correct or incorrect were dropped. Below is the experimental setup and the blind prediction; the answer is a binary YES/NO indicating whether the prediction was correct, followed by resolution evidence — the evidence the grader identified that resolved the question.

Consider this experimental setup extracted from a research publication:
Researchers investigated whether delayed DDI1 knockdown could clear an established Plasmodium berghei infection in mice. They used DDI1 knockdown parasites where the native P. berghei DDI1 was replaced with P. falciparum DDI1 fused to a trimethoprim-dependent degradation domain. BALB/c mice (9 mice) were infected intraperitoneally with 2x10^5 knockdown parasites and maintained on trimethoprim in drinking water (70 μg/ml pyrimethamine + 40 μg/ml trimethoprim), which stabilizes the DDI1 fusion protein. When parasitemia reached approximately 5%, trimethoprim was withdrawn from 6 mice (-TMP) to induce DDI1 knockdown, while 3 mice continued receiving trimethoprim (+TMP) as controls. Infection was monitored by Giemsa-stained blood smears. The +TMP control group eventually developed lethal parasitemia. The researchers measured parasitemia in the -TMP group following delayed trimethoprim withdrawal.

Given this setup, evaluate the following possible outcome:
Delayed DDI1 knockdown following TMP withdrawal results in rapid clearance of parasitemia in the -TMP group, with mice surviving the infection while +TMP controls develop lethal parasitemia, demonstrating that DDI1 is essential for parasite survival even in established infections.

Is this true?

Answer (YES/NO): YES